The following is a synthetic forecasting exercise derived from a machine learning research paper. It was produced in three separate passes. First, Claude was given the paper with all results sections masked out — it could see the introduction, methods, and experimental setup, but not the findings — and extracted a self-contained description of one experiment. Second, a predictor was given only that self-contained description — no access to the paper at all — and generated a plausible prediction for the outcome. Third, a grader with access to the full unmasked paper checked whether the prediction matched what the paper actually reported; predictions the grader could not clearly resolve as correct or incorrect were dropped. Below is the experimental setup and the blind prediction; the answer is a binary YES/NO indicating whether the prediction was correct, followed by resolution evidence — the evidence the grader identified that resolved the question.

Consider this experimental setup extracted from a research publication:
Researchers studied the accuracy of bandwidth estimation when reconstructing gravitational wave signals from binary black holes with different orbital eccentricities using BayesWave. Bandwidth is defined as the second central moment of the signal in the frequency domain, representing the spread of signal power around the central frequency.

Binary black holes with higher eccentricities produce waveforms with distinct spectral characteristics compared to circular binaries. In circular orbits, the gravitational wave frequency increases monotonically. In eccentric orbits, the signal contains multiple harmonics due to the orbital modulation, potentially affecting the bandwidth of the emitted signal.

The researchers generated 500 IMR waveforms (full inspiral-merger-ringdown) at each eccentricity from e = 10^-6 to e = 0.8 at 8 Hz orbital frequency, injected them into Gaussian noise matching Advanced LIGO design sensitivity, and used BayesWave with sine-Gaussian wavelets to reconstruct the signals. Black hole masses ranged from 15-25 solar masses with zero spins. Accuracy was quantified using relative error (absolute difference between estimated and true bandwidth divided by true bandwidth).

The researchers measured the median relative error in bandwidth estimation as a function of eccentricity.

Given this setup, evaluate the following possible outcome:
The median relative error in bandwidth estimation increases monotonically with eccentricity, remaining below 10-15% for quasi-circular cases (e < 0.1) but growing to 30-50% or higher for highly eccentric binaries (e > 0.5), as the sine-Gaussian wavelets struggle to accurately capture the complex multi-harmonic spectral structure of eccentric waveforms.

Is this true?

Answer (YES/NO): NO